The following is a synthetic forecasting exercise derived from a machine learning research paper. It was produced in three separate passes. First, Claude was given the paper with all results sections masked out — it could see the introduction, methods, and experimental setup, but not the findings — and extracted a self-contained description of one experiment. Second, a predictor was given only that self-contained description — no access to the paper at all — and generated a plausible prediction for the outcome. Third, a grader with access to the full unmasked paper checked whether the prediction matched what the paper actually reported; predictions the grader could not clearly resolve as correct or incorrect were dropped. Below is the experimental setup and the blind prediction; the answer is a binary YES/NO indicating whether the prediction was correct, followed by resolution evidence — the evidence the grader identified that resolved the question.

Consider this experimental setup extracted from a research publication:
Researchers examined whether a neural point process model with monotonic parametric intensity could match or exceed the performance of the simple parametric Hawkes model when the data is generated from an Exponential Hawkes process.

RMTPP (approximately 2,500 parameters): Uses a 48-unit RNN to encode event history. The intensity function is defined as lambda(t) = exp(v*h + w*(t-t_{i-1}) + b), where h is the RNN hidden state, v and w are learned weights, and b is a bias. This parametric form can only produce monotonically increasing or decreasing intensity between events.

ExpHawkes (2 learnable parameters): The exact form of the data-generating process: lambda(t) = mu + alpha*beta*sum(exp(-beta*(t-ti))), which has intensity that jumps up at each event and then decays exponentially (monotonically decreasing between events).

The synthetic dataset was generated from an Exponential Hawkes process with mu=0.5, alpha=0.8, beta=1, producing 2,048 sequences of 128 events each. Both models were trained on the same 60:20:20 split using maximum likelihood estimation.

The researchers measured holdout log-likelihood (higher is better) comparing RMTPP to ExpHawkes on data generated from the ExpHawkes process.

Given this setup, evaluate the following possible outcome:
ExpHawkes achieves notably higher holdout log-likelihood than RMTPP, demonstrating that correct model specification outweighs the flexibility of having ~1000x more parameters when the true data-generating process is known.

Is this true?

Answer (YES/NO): NO